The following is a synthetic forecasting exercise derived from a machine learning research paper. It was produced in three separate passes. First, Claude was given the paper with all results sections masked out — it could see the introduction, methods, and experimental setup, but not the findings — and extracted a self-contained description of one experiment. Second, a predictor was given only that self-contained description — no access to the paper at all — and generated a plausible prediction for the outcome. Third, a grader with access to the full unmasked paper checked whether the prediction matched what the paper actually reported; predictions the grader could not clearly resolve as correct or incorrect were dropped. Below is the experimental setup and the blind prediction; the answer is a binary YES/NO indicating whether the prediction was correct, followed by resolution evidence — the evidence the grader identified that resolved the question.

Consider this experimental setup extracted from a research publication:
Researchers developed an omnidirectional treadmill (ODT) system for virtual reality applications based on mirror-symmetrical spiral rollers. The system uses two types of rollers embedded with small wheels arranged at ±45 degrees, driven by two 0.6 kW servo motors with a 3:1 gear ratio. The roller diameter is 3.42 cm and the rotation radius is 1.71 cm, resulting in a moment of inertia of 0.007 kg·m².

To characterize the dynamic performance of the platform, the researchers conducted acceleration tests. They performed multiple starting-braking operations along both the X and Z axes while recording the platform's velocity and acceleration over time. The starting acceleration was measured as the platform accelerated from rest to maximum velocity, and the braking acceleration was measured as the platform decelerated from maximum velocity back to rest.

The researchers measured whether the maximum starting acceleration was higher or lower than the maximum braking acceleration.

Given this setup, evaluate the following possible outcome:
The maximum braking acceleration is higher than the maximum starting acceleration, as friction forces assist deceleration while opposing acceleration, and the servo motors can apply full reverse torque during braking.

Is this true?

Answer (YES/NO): YES